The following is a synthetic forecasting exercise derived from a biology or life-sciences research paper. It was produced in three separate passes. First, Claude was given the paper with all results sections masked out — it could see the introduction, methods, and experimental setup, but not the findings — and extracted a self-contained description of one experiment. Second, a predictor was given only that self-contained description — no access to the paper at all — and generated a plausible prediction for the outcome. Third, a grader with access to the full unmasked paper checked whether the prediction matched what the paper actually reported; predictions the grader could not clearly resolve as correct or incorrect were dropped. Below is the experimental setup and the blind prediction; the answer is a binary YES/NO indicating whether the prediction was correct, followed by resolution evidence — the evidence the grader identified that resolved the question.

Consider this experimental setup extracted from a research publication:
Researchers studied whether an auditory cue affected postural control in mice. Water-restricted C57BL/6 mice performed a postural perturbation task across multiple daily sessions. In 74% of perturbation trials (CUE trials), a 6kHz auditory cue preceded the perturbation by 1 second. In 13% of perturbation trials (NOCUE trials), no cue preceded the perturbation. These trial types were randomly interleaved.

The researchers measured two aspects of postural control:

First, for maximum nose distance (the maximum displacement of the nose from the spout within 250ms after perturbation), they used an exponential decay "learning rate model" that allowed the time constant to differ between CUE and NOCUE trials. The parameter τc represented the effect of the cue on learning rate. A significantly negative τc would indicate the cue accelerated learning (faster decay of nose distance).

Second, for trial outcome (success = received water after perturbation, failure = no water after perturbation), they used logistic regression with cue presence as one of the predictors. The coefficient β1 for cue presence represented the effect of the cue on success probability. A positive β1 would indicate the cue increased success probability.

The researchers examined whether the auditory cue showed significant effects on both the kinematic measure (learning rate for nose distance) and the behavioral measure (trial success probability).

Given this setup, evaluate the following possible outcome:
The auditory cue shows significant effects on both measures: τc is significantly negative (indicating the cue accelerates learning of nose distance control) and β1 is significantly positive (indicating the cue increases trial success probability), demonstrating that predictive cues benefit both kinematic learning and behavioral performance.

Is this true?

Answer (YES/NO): NO